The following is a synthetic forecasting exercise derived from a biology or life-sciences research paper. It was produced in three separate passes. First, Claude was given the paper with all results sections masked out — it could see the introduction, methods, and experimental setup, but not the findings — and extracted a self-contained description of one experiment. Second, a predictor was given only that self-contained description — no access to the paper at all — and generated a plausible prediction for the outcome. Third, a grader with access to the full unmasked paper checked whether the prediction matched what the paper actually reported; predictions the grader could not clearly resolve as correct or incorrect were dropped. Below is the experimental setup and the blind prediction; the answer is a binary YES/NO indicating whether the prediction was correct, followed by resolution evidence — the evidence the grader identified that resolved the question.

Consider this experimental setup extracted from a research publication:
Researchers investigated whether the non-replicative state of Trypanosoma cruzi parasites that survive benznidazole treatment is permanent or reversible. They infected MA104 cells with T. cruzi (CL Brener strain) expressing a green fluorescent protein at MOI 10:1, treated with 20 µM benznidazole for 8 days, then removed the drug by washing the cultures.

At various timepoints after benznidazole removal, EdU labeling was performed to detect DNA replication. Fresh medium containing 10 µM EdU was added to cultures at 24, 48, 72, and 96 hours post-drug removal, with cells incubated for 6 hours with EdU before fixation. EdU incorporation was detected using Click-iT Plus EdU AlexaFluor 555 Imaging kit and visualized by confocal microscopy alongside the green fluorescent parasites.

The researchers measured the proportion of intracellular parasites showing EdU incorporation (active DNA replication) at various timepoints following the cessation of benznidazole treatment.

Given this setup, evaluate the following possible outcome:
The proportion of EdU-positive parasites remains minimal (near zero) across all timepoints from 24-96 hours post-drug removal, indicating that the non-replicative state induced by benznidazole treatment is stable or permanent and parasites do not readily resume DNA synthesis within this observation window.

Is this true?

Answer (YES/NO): NO